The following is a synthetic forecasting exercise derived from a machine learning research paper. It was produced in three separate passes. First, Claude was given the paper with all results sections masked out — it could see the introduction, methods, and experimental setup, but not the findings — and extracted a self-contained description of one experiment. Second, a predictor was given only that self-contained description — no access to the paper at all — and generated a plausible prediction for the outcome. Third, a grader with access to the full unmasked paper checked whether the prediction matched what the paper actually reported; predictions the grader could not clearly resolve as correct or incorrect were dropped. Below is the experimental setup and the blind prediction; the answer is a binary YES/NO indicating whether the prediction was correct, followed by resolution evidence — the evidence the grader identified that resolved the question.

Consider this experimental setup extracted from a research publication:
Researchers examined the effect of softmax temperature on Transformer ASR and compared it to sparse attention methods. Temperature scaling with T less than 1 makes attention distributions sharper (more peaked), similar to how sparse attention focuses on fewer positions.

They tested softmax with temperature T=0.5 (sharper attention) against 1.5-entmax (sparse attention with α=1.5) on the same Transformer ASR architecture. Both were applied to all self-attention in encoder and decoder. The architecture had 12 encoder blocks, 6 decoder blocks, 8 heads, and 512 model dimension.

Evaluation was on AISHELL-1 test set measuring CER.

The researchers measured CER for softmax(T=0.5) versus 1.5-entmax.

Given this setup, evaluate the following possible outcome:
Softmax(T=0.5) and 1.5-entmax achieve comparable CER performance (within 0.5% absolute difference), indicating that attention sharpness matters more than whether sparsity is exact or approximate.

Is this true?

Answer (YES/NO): NO